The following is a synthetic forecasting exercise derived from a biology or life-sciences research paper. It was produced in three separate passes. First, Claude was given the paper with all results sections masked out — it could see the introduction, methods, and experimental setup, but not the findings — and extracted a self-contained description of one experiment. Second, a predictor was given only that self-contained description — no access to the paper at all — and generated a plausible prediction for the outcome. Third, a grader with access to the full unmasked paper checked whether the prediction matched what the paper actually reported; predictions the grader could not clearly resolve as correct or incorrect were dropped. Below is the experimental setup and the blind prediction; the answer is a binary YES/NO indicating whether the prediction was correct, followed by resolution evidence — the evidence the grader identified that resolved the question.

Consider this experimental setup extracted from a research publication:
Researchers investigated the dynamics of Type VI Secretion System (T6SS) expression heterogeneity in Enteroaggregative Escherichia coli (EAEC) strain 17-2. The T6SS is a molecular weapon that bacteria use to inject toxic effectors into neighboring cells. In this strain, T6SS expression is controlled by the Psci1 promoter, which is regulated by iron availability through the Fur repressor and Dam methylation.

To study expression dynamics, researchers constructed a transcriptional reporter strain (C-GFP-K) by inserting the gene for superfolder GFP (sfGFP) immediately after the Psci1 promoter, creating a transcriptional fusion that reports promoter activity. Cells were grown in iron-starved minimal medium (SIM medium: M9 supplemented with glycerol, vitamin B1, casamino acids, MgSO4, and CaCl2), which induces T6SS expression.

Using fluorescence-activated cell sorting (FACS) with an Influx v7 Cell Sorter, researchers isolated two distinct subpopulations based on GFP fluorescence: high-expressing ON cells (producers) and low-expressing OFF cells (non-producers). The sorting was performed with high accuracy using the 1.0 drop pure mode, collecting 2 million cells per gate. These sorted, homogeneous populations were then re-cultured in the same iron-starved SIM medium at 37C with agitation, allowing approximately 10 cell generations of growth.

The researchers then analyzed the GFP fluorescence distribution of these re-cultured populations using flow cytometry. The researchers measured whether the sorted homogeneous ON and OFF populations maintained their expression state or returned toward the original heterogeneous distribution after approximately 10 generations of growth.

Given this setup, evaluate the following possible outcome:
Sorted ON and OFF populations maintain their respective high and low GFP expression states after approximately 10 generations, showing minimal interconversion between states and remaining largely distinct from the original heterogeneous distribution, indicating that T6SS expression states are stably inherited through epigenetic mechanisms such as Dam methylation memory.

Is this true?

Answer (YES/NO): NO